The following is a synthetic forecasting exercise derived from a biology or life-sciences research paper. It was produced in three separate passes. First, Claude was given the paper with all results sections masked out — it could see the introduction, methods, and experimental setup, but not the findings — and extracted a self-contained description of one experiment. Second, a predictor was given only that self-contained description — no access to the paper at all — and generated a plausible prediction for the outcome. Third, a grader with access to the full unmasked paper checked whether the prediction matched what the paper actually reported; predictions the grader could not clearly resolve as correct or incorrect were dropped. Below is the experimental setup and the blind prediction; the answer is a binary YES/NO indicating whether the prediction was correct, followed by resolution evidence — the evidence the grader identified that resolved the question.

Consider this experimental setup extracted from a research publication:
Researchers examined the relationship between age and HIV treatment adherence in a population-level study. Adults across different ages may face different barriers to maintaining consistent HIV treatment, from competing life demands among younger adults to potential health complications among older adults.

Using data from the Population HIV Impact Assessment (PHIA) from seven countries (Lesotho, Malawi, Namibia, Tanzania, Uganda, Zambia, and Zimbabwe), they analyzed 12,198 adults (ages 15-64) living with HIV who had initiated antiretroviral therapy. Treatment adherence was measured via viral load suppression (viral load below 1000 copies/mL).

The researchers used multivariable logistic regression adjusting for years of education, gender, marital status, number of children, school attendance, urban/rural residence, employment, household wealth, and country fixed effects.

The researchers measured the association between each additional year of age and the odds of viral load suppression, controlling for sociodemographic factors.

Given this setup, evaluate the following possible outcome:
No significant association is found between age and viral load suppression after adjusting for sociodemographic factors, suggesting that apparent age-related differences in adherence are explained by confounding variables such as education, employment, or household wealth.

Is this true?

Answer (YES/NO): NO